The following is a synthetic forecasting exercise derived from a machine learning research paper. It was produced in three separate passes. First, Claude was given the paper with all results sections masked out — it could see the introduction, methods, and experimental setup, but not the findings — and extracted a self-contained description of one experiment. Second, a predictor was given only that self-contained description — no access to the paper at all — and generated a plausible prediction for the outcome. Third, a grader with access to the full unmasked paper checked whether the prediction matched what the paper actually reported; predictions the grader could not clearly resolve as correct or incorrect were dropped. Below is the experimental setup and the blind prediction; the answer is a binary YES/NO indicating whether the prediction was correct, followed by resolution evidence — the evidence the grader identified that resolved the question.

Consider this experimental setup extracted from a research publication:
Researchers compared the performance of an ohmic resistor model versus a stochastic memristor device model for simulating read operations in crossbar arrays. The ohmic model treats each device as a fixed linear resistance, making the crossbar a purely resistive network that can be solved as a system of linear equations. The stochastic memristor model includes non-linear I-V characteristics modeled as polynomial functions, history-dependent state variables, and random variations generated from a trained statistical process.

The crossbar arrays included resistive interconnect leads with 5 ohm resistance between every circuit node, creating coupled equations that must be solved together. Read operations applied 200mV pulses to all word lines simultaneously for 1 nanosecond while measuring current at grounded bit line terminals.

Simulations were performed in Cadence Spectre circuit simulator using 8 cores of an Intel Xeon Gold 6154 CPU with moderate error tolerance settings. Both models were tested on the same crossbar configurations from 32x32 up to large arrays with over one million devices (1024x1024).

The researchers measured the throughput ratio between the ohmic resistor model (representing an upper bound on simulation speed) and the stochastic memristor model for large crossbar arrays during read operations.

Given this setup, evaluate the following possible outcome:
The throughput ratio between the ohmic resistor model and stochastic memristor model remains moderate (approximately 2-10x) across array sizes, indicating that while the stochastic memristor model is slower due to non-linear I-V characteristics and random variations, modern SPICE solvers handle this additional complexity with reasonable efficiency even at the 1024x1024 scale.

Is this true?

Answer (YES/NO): NO